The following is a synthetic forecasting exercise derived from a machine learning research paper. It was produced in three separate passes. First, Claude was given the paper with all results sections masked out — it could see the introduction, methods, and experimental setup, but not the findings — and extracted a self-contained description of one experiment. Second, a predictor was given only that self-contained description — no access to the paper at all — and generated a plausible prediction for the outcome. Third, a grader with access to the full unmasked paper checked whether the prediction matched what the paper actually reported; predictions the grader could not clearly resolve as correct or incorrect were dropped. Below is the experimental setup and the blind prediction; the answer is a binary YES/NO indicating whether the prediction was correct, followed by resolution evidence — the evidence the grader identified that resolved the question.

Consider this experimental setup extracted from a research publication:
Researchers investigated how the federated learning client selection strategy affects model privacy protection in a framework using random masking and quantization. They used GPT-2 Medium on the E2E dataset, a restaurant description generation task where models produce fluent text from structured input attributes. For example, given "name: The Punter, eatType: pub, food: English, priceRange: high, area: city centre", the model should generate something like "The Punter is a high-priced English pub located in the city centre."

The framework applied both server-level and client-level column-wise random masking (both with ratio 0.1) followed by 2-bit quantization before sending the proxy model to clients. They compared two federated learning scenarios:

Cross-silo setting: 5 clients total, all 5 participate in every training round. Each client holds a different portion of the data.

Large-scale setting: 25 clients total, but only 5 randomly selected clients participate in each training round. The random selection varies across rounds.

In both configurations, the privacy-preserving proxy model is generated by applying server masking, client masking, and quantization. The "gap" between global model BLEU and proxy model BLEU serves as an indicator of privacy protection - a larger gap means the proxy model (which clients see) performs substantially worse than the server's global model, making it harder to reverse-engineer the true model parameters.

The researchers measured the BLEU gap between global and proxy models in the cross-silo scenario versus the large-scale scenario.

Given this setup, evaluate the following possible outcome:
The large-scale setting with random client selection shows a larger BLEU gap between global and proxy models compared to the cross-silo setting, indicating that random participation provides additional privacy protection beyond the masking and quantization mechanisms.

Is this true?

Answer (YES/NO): YES